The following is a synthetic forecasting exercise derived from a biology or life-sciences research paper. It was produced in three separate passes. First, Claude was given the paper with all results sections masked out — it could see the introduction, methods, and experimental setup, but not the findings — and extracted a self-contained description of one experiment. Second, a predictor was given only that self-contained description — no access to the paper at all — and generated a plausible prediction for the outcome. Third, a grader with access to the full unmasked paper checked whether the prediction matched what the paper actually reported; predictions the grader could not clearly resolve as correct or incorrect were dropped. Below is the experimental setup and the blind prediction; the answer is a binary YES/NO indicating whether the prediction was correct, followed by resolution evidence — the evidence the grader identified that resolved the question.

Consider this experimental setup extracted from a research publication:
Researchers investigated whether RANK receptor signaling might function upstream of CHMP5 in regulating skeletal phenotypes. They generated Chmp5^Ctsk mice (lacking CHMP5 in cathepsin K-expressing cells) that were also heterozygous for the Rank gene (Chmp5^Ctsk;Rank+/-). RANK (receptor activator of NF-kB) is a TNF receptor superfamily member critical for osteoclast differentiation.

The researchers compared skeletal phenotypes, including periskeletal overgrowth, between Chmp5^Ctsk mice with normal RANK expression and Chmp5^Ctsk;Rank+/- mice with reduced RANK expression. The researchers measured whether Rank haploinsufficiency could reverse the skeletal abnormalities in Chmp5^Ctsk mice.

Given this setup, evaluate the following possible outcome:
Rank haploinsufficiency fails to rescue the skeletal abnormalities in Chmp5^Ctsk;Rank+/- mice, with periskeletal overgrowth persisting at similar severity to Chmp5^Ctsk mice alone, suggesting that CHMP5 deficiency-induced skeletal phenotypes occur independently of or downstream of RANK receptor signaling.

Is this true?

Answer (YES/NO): NO